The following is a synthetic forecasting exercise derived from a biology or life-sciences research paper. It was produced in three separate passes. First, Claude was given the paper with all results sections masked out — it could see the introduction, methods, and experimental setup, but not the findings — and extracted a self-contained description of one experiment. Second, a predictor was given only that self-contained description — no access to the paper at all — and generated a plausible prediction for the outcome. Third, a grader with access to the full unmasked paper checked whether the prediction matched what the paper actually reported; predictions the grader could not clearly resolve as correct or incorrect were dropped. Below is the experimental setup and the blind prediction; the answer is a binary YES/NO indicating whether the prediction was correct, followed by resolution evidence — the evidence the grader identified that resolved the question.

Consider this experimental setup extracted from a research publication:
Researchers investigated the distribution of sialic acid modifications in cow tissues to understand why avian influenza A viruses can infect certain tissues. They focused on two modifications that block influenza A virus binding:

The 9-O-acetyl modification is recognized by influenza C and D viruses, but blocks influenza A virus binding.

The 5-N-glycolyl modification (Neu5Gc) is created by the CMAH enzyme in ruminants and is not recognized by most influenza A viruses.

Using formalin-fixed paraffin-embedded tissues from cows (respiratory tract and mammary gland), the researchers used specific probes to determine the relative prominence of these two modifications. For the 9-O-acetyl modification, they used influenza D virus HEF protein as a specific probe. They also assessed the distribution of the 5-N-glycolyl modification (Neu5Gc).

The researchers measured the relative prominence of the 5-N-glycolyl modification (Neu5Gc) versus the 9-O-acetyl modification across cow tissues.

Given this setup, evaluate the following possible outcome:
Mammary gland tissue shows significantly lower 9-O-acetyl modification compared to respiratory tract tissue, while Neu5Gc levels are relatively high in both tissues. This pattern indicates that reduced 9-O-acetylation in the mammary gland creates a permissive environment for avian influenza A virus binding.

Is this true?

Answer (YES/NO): NO